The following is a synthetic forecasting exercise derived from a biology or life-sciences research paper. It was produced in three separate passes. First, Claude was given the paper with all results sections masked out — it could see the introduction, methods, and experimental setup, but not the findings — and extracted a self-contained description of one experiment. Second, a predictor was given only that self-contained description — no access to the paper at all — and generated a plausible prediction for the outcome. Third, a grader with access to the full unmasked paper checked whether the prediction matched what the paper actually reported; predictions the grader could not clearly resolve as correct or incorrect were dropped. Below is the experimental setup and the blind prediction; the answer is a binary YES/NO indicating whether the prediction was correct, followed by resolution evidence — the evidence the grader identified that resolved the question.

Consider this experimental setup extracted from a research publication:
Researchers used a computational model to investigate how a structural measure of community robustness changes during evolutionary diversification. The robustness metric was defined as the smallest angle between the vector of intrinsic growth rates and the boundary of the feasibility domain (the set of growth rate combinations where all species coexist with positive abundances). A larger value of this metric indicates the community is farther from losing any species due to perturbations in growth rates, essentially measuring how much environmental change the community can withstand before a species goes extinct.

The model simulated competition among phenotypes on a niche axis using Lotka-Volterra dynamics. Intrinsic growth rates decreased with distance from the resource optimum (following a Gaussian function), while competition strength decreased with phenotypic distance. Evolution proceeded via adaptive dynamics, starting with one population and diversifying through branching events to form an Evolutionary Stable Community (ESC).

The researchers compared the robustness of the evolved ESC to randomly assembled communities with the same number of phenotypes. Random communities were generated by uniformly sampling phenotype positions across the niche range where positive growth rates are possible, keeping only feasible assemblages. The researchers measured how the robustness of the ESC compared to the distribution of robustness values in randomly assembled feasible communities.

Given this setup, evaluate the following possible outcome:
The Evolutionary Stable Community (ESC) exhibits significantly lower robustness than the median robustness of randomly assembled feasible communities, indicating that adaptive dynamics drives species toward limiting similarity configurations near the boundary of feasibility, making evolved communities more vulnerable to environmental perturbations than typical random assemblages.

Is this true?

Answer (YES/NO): NO